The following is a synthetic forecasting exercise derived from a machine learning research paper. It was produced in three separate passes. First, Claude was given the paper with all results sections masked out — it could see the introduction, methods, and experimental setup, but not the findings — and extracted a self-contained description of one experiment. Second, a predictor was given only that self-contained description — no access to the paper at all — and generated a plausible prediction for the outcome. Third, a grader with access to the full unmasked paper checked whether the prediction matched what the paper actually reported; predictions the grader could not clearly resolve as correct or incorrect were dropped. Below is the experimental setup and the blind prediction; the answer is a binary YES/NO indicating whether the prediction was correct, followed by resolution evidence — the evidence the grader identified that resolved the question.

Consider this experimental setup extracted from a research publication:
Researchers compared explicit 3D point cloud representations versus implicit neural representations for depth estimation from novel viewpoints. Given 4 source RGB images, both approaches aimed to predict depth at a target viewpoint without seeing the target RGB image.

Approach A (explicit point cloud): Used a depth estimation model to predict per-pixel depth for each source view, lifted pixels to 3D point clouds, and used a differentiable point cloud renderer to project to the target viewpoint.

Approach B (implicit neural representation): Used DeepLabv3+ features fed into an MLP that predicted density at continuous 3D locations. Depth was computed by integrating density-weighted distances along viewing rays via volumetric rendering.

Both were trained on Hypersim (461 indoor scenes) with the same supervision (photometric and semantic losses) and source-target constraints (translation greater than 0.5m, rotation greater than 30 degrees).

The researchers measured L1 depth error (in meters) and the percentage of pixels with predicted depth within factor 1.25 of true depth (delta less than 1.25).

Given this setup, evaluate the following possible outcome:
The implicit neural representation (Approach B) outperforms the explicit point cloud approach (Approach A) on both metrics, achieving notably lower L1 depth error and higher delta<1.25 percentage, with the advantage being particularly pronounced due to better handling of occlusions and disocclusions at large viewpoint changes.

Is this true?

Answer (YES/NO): YES